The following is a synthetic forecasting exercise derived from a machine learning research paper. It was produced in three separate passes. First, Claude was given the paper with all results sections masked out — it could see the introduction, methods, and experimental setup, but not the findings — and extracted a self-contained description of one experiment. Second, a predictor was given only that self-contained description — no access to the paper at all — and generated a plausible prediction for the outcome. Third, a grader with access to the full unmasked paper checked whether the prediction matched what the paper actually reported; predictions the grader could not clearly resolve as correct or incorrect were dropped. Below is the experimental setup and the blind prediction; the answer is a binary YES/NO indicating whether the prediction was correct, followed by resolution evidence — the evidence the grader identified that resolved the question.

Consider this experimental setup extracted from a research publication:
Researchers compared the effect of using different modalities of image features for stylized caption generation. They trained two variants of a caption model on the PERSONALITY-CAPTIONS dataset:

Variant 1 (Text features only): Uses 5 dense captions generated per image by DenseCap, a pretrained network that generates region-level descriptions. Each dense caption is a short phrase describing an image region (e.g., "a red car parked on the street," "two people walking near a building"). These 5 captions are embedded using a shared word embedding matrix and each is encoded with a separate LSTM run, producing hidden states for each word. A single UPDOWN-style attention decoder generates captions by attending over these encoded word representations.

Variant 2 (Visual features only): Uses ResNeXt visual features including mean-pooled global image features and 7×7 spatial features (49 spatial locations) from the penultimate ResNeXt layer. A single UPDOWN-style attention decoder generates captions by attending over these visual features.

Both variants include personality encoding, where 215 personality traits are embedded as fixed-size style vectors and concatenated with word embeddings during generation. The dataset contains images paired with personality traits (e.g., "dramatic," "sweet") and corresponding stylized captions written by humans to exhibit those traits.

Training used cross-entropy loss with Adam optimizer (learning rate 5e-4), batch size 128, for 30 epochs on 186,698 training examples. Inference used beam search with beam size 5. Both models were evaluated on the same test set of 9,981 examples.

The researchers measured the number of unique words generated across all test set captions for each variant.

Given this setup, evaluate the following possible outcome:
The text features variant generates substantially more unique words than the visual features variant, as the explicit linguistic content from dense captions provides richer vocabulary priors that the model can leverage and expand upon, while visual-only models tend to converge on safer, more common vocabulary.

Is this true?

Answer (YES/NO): NO